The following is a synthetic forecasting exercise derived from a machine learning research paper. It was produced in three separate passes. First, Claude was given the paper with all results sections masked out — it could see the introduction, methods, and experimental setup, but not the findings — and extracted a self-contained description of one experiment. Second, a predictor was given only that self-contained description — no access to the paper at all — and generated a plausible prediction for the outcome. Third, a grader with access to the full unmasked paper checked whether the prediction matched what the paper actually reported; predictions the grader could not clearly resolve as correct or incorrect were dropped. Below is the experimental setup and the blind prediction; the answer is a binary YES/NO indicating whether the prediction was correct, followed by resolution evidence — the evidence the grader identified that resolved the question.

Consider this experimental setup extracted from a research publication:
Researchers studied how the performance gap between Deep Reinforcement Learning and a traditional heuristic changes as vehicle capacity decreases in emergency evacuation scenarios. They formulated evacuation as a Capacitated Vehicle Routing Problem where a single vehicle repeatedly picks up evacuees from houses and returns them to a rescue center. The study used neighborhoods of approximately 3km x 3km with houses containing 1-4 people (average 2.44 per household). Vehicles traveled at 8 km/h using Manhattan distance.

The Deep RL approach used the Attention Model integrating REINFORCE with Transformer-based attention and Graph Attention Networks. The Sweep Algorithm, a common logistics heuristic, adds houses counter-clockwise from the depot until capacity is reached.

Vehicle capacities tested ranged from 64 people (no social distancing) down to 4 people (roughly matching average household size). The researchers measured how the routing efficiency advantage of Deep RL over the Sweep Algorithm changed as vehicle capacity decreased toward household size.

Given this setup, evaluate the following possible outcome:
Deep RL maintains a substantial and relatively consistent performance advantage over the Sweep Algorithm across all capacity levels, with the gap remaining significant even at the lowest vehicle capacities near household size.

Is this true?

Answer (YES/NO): NO